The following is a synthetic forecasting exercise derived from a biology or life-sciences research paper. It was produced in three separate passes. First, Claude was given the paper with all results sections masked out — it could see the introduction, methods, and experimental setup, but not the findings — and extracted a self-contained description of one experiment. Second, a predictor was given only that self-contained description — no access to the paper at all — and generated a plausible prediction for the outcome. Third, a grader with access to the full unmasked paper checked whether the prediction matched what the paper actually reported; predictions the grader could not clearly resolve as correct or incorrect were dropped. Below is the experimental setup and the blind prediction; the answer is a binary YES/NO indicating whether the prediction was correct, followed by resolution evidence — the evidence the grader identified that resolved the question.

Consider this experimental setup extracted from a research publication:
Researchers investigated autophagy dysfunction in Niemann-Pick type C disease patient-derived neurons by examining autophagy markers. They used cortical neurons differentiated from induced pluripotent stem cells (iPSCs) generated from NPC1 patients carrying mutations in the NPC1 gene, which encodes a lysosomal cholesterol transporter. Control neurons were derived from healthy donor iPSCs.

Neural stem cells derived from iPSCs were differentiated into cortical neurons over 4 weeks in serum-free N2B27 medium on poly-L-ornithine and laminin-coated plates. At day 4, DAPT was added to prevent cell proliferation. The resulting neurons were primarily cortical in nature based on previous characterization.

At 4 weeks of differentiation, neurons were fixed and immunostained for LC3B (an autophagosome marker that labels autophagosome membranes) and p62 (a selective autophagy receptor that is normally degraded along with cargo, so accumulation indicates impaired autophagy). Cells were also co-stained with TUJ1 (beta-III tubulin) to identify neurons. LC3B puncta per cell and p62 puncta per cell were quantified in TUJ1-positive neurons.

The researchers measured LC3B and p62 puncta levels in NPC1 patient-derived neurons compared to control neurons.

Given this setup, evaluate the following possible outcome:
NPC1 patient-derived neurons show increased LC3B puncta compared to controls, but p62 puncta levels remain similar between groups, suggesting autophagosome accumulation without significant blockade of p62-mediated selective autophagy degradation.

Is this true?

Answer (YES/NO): NO